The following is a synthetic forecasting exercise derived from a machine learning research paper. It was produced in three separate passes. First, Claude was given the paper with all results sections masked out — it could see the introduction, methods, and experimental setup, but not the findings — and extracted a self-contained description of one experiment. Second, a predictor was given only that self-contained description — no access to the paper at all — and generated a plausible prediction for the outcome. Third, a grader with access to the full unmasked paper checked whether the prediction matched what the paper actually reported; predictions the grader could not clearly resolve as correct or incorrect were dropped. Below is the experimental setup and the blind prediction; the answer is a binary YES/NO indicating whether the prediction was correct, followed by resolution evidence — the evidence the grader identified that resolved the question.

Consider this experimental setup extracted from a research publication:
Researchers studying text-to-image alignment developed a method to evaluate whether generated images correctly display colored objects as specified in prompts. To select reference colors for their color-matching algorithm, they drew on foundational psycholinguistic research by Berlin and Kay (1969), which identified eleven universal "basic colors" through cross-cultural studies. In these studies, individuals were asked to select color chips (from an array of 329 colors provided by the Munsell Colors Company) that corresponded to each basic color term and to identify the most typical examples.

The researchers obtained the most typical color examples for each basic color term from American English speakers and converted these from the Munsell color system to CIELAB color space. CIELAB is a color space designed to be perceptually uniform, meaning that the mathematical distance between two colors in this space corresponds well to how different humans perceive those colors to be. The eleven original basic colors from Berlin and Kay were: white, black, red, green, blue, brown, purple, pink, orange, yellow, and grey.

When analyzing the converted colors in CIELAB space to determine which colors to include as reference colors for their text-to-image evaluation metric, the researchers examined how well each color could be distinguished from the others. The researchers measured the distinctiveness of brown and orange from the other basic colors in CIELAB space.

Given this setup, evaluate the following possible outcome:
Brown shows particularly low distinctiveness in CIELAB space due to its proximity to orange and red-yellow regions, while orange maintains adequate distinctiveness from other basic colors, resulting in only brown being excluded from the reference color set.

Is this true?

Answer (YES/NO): NO